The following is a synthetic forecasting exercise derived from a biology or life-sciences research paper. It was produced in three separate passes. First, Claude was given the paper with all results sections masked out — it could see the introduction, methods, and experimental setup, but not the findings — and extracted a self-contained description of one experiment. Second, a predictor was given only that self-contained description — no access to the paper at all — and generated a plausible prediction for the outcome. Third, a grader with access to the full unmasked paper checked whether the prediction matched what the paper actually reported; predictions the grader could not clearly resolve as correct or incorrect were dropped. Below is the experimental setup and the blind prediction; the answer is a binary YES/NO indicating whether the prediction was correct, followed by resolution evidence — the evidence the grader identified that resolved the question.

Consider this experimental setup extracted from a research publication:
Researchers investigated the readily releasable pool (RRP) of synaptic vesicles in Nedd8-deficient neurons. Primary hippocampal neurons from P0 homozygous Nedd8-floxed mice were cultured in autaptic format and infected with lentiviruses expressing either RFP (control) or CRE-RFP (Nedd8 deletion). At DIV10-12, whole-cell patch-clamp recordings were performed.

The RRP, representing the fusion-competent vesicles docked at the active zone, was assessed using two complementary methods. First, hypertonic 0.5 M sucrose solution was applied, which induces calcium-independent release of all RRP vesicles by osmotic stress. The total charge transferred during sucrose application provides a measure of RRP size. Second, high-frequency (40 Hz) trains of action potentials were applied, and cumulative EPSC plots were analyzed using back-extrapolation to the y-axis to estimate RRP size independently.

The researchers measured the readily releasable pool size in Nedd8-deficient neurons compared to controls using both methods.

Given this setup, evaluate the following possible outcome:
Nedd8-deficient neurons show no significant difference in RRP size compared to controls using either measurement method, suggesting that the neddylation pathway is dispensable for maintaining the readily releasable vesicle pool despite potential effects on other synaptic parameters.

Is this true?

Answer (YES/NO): NO